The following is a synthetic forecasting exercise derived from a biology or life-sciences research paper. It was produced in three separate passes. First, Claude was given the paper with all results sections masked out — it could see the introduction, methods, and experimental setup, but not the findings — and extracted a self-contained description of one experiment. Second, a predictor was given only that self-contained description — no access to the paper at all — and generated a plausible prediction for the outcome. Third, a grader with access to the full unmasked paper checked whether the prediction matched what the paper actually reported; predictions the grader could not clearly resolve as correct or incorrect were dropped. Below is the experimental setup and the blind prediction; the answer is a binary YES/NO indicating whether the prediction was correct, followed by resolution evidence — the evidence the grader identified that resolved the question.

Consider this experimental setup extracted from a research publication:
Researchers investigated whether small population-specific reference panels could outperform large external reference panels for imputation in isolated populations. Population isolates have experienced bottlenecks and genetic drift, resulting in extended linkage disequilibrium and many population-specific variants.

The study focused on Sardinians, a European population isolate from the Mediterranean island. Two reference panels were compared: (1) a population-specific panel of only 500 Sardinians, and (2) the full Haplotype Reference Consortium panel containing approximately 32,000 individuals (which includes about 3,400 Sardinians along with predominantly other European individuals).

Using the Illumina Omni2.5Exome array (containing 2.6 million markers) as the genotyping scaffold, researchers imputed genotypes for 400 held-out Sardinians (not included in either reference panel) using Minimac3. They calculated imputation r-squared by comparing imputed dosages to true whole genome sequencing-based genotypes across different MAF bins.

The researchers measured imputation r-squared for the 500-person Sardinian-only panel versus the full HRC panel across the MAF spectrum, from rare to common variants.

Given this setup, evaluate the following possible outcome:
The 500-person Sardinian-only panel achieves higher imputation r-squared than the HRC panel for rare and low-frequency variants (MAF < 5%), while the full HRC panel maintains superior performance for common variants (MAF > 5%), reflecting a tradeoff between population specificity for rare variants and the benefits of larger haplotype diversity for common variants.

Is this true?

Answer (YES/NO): NO